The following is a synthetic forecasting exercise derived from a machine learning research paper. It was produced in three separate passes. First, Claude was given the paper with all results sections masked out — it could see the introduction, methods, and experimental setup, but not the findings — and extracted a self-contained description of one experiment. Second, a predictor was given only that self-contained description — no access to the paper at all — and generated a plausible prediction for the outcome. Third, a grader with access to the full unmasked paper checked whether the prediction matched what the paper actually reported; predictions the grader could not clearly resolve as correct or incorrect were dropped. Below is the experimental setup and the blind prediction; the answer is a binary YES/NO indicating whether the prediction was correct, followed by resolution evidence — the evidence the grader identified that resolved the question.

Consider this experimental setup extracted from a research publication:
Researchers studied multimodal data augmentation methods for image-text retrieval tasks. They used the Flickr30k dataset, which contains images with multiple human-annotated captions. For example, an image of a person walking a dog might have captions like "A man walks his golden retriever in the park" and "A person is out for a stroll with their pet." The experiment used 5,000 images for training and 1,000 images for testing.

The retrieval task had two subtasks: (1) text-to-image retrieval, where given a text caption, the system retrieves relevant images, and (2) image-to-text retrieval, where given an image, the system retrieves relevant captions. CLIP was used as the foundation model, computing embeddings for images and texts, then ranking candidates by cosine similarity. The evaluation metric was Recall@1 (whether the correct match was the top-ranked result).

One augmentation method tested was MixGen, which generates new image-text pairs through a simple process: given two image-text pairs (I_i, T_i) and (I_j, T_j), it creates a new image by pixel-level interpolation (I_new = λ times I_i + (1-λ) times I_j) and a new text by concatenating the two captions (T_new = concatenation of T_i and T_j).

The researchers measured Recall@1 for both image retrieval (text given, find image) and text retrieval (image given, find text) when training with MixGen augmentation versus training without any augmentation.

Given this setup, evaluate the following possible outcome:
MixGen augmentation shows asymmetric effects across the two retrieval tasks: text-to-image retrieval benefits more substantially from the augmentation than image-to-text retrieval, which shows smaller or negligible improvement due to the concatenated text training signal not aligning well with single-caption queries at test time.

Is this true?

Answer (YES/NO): NO